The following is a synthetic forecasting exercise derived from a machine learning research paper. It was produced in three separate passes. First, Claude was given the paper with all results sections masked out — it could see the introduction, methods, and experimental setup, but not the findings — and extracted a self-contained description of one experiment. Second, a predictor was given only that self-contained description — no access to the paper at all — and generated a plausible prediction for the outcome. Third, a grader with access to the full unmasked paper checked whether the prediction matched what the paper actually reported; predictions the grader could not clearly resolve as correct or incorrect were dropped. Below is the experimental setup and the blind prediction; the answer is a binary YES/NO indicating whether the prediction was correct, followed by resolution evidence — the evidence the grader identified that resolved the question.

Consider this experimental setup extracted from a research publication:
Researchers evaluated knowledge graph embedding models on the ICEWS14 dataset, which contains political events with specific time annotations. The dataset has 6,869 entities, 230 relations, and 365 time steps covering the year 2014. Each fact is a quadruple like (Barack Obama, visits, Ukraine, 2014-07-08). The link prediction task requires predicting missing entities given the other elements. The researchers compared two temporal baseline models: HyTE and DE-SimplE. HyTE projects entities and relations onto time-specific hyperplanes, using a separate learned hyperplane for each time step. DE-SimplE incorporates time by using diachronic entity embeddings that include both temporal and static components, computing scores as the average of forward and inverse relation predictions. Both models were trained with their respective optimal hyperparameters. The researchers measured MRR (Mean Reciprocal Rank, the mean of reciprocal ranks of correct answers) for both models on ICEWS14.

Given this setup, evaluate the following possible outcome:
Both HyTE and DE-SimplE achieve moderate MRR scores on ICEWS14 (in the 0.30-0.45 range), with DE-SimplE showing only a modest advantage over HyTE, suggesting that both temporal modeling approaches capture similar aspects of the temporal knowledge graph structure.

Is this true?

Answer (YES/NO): NO